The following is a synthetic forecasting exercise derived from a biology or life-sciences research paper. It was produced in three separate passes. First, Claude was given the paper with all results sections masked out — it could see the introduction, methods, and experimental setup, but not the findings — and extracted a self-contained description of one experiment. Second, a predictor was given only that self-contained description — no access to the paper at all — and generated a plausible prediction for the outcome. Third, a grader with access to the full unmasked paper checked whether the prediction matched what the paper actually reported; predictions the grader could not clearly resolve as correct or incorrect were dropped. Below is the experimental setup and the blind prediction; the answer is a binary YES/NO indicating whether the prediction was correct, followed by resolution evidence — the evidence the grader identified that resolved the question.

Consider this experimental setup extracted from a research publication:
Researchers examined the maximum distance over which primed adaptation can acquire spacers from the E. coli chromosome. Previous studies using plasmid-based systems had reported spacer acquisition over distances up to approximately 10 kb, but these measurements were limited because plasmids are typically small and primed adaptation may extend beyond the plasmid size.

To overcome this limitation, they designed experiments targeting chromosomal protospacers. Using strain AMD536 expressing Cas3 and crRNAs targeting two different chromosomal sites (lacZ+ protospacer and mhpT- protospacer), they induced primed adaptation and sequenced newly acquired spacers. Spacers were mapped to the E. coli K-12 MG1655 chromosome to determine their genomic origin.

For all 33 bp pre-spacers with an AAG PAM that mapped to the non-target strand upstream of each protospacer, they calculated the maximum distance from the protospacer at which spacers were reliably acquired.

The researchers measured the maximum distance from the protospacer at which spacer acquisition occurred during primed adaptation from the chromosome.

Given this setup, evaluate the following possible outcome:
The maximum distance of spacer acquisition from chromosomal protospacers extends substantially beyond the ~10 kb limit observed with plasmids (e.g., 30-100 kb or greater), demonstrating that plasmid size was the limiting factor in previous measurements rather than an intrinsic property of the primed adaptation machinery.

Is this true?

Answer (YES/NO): YES